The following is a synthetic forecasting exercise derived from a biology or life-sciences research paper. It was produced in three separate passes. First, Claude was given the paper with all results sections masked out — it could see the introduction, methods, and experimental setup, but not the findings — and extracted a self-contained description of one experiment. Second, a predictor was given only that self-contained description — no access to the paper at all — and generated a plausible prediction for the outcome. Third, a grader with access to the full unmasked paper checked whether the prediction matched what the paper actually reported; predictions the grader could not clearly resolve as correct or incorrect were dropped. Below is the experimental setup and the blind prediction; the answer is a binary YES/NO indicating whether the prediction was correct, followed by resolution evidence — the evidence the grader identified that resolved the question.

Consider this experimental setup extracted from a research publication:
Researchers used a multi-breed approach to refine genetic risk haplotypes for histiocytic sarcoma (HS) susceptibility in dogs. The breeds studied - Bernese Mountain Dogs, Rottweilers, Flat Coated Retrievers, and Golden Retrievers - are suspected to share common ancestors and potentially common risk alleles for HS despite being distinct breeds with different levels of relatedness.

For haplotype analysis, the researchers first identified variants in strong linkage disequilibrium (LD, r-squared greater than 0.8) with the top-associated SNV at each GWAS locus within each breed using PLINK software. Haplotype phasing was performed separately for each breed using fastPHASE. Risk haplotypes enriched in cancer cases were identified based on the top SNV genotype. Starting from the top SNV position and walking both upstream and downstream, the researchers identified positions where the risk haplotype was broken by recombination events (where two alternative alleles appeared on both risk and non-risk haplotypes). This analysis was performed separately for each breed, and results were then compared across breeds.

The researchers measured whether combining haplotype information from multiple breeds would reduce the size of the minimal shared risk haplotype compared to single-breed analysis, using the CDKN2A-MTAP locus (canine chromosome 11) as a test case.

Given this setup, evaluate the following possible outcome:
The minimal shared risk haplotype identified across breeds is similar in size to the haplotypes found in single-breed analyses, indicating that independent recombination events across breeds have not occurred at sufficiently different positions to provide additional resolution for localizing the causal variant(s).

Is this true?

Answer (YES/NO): NO